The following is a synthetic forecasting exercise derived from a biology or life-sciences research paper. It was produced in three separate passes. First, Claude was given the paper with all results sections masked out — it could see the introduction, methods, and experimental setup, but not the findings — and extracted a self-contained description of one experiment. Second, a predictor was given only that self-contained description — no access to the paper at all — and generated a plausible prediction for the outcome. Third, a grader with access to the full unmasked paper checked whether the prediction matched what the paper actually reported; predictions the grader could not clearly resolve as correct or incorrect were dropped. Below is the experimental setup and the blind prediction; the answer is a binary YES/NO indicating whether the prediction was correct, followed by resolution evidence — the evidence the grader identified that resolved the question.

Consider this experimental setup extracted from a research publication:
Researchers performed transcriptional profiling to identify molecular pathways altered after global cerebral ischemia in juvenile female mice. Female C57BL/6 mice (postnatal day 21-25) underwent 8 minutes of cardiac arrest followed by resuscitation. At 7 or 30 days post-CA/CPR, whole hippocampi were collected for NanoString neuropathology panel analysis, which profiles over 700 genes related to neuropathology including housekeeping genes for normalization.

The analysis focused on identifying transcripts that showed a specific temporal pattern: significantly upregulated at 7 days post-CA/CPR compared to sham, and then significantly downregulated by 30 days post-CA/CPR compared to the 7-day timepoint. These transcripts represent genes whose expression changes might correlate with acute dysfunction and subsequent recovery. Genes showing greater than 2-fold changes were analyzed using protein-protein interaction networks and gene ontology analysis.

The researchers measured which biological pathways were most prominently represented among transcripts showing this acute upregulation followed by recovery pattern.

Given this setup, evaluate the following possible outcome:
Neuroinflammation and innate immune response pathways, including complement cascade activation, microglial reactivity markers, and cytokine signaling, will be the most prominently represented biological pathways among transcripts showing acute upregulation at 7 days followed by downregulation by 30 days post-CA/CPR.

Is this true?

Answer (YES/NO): YES